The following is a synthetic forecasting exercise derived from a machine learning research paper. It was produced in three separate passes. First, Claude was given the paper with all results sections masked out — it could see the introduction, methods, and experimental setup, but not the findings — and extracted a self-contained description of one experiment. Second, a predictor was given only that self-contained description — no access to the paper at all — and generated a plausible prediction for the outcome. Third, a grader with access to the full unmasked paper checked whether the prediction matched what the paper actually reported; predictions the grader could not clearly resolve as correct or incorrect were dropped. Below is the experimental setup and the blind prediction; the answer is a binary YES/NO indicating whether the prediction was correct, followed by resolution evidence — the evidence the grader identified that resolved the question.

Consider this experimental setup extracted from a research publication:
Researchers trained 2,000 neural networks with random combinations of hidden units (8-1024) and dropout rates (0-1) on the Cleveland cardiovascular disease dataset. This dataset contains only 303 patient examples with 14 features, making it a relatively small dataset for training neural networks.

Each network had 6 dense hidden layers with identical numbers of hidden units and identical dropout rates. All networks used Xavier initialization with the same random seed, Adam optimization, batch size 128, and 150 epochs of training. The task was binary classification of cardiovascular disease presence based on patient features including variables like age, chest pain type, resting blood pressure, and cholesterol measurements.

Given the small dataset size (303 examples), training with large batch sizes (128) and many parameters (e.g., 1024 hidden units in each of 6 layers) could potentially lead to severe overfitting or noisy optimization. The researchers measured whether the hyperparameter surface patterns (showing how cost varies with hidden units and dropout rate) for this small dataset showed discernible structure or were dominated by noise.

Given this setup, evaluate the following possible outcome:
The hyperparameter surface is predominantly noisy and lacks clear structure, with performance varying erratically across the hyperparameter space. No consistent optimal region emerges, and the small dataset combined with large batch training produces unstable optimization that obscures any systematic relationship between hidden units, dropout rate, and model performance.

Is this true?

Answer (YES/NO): NO